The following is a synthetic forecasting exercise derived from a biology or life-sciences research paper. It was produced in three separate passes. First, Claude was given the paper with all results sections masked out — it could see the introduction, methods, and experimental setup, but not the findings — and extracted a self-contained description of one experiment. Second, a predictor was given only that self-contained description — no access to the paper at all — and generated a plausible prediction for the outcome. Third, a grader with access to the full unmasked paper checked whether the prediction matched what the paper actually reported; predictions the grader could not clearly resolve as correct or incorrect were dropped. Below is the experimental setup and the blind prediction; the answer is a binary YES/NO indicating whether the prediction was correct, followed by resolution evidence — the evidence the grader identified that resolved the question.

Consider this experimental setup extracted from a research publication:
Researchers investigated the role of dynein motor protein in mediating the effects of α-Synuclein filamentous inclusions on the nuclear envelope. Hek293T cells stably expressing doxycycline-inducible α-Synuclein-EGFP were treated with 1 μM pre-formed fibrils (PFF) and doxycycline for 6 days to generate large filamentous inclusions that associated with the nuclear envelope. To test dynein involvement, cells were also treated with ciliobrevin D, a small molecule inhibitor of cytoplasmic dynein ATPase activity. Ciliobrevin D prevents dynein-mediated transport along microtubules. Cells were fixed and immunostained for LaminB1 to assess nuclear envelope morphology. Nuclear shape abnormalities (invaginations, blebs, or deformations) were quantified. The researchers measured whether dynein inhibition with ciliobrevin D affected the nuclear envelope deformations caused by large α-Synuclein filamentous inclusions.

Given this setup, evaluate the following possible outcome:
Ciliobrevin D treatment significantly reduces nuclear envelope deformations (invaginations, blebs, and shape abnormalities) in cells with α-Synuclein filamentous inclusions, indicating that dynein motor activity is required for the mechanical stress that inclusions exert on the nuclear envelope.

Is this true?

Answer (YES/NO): YES